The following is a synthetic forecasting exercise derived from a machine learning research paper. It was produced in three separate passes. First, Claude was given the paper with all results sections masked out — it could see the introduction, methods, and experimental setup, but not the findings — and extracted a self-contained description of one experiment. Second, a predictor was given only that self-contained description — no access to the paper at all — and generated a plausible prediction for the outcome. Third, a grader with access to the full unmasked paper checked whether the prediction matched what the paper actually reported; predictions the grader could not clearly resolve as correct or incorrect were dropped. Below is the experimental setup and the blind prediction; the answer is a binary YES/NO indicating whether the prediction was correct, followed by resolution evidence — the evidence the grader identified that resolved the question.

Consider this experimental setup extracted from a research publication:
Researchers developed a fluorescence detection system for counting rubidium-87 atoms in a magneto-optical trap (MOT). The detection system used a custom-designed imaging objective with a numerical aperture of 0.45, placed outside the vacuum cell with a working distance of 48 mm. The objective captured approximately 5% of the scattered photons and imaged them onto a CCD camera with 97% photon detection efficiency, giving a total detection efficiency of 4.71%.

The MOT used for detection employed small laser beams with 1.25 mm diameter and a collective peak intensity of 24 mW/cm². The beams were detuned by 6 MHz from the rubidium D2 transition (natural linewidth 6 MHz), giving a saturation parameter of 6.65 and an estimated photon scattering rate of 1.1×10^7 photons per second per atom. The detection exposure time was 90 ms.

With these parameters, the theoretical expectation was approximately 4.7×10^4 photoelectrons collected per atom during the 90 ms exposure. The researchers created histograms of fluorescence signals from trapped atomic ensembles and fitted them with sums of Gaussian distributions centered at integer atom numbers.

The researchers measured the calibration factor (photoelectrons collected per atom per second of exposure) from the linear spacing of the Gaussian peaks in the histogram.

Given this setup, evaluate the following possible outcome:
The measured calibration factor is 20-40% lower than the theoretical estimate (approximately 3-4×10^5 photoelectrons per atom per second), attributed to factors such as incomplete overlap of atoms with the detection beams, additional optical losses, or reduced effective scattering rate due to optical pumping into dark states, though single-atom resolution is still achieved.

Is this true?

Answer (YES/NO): NO